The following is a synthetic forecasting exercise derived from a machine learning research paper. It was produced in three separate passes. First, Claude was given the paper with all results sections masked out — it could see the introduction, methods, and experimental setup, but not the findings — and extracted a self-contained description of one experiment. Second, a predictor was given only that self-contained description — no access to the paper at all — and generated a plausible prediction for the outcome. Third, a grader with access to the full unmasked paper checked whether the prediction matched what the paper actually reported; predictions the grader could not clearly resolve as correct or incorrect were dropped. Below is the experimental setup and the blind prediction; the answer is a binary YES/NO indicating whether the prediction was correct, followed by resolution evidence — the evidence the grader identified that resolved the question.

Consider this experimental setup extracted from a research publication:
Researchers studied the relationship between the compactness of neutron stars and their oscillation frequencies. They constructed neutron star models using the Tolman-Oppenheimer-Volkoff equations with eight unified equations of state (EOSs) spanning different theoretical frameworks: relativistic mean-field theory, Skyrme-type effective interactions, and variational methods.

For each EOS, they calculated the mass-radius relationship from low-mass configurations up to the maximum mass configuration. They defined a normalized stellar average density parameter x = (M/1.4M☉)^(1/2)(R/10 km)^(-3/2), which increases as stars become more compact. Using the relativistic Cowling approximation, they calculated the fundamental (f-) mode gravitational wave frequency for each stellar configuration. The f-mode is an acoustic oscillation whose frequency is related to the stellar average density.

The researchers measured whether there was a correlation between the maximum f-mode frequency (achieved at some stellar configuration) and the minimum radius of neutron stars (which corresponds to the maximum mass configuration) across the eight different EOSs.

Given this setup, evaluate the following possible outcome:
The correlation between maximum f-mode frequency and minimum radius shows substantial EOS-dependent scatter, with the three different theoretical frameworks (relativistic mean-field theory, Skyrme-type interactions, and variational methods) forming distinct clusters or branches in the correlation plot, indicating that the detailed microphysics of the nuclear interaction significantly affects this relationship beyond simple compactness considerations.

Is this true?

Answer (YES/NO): NO